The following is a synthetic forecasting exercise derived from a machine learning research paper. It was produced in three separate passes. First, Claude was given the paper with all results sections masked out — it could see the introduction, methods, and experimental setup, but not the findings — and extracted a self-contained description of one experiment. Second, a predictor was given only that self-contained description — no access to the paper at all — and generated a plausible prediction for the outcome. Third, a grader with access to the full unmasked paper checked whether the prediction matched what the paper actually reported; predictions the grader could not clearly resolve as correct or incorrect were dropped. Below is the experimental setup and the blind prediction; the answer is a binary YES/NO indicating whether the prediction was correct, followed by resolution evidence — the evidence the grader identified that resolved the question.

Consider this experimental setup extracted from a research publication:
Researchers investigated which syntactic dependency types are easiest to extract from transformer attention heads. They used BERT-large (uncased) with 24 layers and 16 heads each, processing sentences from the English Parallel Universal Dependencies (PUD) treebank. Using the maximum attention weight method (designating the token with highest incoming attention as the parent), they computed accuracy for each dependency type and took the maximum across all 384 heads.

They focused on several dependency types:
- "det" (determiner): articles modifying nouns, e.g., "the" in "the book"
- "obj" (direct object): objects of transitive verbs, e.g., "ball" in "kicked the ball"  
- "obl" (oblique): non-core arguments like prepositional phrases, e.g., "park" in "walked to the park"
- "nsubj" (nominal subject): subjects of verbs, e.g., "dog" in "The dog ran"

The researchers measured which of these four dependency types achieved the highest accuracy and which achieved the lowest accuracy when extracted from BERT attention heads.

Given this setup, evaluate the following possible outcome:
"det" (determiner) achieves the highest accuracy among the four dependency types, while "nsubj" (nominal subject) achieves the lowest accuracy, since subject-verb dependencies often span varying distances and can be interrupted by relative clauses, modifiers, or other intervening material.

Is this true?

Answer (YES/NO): NO